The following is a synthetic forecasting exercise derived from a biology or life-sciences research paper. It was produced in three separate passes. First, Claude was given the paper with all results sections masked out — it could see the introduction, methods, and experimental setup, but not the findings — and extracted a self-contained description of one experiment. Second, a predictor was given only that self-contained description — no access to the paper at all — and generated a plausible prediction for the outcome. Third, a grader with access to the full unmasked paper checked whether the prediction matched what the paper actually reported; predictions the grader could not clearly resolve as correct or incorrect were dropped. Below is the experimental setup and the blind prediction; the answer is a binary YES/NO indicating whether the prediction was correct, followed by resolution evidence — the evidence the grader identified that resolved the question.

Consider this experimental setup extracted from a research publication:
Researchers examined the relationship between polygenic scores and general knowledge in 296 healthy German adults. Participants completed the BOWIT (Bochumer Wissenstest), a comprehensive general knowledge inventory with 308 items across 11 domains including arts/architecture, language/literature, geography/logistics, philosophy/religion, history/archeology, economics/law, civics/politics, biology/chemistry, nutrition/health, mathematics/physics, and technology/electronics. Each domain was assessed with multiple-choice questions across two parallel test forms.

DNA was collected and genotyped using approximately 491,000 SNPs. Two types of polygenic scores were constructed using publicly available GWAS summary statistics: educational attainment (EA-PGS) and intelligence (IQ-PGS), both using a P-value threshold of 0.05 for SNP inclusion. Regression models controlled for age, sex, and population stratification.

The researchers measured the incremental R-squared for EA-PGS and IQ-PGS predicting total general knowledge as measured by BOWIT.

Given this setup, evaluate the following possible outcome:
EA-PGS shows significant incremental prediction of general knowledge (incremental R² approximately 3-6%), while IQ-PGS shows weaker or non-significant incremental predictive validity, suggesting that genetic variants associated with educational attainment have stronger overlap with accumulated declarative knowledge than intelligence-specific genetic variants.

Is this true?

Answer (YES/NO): NO